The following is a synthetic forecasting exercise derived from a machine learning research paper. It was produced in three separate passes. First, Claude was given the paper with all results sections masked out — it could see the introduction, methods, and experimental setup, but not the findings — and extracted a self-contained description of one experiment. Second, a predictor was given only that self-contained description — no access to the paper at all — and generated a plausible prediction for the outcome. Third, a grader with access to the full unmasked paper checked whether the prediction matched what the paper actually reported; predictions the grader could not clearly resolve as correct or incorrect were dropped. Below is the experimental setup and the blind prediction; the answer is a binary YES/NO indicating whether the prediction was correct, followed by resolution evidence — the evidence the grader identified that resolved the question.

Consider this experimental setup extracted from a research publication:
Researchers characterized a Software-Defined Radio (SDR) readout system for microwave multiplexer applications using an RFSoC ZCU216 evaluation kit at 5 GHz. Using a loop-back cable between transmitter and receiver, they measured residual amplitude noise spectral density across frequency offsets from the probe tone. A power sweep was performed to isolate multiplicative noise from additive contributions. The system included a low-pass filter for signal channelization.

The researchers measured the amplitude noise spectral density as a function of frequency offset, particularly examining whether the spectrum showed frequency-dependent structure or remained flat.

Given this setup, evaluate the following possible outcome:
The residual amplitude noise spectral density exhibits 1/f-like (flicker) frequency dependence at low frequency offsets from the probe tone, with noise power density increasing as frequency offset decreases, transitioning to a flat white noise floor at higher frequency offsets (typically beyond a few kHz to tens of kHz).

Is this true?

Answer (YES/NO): NO